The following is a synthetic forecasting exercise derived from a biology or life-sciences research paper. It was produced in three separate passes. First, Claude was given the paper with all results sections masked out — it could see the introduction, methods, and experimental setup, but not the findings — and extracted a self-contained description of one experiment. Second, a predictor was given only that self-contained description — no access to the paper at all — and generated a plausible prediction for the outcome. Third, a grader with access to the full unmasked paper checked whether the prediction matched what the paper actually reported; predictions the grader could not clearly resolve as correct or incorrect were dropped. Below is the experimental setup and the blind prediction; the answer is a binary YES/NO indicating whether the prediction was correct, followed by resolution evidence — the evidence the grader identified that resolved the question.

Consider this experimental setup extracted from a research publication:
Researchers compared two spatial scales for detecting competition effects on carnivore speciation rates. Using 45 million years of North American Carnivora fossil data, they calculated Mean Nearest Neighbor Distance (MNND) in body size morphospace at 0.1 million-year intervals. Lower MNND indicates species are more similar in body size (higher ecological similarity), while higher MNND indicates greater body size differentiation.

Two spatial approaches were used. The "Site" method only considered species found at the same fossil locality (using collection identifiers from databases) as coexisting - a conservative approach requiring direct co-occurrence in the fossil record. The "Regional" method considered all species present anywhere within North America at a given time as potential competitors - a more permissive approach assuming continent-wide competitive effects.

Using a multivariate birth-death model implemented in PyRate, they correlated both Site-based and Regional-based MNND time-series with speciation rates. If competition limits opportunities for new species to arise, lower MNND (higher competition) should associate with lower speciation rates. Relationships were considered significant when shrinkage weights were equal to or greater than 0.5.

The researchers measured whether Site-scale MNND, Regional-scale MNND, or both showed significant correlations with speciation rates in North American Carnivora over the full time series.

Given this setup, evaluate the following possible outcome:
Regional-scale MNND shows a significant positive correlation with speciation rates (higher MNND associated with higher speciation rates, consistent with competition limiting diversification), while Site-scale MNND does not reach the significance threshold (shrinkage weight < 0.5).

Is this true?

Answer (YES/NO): NO